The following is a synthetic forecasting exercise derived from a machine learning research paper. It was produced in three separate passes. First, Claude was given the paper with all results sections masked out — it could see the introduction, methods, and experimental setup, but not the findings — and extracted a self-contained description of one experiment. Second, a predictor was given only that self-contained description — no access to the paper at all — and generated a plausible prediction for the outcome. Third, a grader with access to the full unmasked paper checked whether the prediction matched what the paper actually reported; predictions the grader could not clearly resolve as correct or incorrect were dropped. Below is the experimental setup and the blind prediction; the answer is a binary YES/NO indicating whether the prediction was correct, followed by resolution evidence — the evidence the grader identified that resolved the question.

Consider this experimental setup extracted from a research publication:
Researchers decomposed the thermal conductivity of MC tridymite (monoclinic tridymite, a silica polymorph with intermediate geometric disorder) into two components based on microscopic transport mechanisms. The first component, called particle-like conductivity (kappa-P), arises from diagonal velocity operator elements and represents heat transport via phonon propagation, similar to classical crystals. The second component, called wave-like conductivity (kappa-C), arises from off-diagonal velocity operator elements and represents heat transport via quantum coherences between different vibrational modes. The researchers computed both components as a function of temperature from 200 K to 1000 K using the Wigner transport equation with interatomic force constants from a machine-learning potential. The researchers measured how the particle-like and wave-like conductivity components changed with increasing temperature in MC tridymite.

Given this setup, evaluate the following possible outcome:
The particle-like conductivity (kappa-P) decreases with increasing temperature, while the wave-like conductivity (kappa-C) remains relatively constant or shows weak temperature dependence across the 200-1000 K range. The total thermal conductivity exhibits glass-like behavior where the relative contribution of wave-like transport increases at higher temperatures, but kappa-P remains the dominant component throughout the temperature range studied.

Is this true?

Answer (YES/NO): NO